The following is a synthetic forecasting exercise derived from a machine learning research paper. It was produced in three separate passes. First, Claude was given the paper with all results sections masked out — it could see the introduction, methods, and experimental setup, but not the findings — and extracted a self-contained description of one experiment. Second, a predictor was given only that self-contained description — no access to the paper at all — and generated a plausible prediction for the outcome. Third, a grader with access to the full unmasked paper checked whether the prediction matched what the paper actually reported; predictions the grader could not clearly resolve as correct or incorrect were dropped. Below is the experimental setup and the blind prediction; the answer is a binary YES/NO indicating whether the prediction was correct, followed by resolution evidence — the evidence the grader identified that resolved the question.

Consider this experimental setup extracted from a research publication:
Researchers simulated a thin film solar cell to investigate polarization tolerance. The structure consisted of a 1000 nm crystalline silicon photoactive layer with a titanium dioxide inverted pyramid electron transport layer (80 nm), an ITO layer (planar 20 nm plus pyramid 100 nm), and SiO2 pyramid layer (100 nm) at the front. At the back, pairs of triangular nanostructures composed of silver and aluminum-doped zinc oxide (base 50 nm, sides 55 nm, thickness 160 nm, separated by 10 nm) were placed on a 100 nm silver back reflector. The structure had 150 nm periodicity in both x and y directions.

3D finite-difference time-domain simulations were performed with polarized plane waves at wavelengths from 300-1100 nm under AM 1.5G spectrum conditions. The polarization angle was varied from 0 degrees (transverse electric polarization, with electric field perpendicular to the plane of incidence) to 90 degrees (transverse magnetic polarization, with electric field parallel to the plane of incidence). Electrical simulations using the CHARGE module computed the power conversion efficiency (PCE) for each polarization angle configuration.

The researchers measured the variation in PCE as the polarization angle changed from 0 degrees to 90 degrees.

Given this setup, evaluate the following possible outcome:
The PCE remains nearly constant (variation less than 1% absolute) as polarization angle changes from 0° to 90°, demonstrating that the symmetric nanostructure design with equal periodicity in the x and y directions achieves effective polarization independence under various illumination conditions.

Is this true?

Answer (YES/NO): YES